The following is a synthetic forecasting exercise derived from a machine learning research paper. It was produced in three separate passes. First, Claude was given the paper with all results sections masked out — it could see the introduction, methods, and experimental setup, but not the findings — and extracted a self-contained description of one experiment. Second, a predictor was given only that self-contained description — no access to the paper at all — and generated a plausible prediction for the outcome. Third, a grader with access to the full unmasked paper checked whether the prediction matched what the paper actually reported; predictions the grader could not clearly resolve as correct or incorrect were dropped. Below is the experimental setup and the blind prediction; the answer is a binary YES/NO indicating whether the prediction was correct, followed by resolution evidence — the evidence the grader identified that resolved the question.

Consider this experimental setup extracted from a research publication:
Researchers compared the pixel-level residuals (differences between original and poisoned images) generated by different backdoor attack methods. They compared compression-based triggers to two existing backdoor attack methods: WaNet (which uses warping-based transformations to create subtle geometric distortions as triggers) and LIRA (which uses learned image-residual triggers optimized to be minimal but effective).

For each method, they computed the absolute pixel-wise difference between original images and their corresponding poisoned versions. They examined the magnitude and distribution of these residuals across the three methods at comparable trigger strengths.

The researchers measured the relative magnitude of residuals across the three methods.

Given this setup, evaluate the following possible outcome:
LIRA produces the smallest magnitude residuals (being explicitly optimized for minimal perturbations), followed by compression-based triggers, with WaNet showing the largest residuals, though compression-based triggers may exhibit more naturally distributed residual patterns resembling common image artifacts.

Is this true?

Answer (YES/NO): NO